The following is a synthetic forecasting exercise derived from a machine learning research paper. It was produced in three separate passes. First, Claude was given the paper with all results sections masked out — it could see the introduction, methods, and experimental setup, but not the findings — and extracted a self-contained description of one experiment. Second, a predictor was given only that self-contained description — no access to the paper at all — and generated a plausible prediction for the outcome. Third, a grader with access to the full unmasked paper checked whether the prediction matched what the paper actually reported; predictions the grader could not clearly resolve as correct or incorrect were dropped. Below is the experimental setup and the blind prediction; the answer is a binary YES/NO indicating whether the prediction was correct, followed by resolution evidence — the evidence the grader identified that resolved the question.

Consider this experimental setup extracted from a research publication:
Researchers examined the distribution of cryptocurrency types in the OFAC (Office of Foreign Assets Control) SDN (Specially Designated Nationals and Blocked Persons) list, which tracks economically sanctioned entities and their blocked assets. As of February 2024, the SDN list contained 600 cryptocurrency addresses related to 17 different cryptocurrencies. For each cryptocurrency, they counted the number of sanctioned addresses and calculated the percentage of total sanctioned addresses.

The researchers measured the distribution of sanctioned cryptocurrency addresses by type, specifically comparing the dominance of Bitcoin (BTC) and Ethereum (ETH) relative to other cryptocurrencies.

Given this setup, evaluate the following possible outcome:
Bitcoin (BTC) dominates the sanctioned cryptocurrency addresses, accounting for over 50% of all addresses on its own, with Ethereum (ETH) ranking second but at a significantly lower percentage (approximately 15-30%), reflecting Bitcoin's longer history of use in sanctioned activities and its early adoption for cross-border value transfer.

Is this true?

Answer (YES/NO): YES